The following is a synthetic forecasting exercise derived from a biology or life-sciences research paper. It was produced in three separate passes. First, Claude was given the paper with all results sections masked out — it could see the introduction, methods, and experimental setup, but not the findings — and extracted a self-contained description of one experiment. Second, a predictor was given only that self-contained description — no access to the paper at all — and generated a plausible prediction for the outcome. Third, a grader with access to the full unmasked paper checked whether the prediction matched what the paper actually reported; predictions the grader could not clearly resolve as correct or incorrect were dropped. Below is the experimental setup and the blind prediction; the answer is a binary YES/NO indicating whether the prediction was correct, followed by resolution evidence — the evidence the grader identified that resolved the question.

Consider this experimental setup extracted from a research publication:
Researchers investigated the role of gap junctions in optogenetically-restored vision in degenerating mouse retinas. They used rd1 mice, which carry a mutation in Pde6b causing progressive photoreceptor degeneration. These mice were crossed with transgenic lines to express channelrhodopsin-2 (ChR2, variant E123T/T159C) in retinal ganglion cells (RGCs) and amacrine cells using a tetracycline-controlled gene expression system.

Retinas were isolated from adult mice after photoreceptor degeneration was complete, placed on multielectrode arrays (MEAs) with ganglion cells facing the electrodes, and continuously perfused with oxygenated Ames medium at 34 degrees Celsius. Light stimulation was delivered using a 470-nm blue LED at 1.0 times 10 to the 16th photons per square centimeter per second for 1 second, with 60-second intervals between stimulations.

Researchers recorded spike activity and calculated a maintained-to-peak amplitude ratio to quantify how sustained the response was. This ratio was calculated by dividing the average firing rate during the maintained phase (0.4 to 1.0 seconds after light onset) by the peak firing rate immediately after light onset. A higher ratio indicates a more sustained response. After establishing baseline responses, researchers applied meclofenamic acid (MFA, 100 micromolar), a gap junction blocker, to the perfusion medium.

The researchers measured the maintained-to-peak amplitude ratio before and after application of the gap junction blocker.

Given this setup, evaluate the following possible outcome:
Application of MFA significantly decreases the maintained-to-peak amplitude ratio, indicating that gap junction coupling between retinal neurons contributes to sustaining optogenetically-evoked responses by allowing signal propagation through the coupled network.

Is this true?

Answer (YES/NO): YES